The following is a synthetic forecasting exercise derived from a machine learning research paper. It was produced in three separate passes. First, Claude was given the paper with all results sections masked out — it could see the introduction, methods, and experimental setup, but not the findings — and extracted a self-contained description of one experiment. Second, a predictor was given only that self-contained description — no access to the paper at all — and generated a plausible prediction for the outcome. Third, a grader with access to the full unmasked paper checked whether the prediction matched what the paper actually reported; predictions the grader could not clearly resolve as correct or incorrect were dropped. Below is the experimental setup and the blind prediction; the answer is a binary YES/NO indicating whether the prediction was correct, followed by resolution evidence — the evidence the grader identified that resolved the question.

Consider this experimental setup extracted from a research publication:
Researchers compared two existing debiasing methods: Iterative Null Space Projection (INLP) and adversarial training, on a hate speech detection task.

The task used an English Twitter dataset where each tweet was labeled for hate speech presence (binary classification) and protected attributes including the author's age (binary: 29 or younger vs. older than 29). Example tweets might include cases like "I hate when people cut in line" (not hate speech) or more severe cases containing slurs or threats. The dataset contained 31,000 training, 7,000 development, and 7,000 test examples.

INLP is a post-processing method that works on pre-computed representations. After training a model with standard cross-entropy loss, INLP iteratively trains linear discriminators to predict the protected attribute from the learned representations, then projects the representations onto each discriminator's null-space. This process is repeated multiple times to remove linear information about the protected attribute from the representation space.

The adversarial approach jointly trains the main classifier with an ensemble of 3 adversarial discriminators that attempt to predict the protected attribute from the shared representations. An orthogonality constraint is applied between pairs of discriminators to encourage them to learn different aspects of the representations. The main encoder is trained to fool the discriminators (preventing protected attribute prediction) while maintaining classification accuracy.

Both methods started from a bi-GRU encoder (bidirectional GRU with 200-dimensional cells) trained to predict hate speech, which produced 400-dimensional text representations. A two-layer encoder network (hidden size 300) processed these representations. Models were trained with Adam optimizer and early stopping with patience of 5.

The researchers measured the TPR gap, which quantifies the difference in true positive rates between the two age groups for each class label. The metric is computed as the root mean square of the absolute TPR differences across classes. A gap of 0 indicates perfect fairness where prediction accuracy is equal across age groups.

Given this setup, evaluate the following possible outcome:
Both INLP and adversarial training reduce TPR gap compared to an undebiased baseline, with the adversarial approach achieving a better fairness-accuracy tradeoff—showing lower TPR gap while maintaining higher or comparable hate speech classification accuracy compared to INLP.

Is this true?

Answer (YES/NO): NO